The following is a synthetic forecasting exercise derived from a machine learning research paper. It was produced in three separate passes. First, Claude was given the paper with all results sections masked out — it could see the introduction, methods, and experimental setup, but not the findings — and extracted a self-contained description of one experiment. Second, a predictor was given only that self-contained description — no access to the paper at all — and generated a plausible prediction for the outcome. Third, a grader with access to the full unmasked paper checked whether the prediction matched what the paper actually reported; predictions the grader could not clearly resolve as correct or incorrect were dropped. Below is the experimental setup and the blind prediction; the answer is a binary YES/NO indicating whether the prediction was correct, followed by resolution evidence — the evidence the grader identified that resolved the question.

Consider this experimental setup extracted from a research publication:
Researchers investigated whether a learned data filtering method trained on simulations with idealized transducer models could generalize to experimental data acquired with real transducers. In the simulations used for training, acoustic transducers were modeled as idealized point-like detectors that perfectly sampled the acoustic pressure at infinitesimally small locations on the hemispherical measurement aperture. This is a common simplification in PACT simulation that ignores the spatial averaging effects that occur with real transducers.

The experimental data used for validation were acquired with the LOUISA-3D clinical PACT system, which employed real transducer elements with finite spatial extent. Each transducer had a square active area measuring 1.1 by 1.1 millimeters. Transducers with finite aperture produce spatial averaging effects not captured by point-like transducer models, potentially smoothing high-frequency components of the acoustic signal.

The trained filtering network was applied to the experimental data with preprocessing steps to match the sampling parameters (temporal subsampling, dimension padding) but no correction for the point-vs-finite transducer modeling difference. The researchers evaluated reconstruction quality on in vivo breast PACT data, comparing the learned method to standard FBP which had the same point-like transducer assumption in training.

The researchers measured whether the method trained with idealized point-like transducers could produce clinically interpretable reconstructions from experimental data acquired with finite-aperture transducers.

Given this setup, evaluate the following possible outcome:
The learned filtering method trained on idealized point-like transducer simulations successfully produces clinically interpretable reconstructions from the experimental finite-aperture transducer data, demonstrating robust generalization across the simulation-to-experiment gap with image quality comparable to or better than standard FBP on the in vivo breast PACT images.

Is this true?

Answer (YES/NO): YES